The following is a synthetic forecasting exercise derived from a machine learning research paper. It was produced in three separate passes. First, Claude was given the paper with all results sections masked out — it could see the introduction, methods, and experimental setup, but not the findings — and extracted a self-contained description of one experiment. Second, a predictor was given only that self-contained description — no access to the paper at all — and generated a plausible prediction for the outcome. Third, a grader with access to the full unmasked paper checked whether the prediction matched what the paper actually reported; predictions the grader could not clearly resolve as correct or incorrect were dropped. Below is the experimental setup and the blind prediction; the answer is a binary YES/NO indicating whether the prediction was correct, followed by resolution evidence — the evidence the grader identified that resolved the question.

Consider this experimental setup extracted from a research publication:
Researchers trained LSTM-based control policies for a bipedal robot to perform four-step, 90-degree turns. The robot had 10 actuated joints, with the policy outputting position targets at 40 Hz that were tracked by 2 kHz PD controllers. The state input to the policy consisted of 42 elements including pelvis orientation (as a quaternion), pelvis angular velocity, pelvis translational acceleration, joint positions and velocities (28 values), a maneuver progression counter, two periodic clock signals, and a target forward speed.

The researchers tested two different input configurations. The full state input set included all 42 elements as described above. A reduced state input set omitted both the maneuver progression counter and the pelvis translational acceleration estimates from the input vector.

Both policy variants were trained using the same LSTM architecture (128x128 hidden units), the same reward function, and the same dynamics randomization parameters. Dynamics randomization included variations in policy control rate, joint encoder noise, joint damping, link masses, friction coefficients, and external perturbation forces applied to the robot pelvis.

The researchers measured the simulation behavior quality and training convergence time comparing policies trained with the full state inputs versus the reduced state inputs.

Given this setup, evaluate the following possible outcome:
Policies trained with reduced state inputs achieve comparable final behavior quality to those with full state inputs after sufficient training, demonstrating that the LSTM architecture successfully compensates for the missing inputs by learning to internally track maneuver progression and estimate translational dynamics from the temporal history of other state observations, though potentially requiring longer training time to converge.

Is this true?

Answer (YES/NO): NO